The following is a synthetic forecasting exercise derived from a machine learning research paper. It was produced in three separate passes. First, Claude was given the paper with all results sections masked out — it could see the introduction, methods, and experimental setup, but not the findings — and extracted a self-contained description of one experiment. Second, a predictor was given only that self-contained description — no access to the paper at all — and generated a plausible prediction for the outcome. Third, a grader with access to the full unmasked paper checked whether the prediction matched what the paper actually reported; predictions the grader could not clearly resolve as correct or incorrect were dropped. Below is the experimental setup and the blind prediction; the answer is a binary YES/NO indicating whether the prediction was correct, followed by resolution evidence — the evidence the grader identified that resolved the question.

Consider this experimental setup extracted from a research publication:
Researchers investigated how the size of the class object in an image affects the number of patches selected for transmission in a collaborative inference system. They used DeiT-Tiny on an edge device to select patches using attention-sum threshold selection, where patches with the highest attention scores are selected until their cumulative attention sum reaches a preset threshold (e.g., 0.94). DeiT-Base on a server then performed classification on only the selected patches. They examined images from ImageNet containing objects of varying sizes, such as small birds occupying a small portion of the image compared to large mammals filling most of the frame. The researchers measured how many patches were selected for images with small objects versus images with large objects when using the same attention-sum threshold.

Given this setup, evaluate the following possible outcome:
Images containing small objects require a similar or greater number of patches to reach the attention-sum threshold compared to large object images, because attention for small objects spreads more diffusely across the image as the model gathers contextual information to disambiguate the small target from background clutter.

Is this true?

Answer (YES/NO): NO